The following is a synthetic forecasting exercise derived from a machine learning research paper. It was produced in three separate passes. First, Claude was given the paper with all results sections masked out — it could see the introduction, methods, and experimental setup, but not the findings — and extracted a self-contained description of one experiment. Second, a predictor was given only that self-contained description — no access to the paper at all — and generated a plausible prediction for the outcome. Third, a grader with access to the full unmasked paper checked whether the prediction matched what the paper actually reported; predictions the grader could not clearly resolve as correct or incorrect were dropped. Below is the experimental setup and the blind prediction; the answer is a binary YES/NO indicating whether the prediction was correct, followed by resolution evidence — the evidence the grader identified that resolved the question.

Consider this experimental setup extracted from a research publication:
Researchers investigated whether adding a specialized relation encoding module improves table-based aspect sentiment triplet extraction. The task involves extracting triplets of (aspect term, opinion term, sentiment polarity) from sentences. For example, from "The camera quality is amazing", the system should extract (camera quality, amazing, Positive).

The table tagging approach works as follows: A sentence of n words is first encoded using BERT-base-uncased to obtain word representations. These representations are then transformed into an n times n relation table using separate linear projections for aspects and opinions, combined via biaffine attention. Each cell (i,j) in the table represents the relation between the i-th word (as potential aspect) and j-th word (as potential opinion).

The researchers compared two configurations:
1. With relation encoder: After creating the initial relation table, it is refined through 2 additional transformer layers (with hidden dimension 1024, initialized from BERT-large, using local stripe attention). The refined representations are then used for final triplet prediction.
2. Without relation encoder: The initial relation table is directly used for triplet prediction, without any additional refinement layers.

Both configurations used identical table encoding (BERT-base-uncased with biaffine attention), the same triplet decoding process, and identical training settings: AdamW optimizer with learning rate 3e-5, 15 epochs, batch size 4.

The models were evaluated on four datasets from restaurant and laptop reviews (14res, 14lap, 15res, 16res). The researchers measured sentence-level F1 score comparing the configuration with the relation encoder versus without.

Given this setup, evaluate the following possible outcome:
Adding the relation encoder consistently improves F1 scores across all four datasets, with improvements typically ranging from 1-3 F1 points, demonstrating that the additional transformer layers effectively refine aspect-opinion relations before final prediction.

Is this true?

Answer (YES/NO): NO